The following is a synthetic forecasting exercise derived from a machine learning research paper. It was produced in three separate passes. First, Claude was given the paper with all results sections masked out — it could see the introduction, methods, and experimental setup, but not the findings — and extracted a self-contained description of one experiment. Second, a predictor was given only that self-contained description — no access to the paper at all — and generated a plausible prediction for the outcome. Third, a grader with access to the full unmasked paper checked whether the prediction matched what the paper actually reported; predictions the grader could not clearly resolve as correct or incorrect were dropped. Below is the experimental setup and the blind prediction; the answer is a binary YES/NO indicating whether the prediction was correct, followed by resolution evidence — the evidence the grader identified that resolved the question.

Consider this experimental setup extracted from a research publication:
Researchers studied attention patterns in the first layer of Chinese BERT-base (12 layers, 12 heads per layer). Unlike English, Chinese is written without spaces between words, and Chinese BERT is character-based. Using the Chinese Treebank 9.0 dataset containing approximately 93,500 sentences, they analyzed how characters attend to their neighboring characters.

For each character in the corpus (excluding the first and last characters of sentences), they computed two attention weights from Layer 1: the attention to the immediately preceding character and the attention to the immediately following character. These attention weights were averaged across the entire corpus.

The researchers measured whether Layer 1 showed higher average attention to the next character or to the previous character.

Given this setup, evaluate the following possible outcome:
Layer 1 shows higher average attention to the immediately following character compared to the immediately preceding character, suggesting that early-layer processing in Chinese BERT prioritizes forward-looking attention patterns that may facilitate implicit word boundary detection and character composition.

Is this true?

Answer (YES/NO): YES